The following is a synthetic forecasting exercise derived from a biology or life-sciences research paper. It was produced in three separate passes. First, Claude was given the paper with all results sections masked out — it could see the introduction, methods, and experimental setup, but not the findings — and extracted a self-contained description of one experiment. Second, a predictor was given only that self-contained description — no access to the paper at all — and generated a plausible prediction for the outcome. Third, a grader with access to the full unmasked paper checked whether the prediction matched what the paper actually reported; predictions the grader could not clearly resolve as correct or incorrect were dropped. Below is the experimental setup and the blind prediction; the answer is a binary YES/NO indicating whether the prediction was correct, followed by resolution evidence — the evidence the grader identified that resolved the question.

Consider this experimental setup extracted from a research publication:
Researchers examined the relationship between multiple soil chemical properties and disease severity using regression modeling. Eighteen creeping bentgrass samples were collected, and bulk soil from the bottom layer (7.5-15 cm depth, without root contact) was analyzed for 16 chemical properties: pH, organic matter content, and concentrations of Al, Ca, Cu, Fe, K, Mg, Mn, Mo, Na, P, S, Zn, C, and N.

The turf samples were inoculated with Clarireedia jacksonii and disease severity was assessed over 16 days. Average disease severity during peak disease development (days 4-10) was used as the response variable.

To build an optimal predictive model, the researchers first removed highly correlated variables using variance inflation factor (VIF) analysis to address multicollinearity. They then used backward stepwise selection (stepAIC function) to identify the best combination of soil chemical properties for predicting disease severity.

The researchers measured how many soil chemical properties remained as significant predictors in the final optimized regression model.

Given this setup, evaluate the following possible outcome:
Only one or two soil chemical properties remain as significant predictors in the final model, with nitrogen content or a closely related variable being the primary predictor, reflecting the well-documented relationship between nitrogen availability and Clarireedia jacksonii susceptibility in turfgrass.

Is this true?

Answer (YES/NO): NO